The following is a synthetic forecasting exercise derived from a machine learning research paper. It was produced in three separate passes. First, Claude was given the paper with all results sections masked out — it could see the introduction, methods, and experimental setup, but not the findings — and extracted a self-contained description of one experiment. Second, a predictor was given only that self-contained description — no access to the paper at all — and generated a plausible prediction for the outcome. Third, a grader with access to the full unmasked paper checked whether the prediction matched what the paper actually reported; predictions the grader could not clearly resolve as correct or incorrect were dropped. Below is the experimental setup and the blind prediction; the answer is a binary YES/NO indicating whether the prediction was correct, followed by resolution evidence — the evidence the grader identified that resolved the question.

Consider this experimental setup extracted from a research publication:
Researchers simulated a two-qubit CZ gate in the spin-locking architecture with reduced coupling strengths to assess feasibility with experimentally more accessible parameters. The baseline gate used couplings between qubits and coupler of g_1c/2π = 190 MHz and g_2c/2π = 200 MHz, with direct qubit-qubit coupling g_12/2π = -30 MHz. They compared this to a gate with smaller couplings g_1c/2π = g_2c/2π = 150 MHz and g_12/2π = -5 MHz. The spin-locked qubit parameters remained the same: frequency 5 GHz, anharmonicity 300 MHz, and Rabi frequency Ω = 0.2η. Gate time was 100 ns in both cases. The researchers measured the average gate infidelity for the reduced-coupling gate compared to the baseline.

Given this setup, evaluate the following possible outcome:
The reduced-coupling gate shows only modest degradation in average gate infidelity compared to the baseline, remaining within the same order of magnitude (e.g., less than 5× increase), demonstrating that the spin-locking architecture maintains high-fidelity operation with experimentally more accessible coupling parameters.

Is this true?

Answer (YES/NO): NO